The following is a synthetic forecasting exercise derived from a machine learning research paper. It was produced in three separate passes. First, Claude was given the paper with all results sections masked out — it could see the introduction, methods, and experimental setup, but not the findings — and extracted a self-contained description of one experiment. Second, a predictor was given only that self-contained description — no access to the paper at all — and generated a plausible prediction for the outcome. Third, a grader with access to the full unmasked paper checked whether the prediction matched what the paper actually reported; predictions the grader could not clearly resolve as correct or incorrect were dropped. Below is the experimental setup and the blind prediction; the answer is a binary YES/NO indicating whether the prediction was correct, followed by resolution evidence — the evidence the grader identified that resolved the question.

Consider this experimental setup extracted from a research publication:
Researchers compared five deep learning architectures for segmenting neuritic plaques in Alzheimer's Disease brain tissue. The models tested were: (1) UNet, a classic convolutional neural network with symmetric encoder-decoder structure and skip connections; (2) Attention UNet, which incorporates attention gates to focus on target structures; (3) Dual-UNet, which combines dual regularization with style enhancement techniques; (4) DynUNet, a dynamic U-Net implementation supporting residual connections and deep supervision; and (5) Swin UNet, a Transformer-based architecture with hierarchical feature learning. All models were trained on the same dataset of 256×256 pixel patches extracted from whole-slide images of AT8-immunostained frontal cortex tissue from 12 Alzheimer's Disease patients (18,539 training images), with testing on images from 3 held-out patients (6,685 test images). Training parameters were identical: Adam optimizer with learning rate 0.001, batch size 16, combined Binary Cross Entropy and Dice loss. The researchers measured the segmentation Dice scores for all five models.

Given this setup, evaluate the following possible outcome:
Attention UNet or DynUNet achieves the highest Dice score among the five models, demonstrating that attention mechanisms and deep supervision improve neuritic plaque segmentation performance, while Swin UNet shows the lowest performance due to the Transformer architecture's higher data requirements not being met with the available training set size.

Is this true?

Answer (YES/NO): YES